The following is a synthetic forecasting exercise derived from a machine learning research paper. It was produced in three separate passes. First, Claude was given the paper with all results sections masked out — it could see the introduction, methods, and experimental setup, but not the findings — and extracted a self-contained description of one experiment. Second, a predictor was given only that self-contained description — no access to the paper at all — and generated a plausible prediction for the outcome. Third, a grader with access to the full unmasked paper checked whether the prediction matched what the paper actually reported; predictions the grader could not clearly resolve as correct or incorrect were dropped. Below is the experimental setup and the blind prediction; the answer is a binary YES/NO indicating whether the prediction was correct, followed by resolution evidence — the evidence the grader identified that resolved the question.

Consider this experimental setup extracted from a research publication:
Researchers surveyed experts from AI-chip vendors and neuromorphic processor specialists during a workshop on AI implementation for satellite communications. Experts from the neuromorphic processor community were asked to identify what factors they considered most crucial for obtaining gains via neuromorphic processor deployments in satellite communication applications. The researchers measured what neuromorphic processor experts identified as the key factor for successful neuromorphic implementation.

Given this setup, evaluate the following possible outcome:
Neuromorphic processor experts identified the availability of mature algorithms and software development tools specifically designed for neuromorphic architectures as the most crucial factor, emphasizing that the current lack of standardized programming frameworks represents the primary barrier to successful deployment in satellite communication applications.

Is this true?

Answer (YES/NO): NO